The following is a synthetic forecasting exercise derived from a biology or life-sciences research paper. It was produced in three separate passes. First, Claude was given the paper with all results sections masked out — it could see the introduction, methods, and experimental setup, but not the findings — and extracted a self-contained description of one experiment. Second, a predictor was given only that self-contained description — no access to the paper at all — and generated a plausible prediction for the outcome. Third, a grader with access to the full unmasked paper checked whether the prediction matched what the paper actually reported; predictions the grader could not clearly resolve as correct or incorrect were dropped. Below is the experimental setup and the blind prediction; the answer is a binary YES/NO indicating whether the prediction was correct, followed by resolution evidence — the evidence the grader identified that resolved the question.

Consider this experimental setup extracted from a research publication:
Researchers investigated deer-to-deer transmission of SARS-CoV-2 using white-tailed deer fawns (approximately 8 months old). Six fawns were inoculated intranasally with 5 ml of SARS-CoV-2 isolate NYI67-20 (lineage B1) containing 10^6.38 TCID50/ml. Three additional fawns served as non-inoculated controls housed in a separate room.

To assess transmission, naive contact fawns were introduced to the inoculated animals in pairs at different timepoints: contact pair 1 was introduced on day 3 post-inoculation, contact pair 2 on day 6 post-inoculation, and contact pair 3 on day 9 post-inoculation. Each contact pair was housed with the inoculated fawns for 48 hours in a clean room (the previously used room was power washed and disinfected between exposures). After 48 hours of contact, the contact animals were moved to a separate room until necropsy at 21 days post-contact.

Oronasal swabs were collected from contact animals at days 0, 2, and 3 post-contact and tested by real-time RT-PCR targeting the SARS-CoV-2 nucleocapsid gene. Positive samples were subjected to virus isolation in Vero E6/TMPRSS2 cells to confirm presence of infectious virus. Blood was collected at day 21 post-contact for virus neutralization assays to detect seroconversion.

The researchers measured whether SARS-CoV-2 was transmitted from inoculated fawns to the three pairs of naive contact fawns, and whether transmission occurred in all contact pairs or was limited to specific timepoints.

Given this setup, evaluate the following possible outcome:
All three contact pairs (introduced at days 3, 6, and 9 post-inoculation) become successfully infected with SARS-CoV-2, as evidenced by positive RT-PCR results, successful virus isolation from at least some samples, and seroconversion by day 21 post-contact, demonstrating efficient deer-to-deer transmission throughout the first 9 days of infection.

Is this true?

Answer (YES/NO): NO